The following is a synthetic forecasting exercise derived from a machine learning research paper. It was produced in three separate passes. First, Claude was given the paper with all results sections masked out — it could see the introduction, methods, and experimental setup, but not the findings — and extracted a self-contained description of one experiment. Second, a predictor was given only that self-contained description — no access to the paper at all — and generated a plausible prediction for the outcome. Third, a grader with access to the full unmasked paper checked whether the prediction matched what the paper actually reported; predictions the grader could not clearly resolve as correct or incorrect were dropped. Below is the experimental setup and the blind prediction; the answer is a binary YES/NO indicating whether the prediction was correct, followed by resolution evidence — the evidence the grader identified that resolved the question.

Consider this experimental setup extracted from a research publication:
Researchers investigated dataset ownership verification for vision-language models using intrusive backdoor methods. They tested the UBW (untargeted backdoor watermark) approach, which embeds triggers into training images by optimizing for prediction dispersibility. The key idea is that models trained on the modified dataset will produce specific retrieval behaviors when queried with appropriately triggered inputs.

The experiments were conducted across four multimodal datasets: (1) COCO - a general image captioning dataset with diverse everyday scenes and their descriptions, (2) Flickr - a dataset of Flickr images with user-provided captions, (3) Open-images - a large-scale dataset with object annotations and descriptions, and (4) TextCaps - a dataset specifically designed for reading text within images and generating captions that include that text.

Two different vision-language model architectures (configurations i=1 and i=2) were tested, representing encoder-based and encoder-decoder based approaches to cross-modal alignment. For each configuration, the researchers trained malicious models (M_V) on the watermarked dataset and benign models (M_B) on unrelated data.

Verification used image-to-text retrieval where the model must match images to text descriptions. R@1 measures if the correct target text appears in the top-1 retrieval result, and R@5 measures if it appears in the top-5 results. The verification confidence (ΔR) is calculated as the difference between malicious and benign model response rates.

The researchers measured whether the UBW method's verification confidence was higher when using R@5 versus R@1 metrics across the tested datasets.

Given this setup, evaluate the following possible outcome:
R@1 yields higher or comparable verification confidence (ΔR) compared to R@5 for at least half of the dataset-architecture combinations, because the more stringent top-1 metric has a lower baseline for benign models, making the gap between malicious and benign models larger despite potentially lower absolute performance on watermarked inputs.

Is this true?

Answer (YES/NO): YES